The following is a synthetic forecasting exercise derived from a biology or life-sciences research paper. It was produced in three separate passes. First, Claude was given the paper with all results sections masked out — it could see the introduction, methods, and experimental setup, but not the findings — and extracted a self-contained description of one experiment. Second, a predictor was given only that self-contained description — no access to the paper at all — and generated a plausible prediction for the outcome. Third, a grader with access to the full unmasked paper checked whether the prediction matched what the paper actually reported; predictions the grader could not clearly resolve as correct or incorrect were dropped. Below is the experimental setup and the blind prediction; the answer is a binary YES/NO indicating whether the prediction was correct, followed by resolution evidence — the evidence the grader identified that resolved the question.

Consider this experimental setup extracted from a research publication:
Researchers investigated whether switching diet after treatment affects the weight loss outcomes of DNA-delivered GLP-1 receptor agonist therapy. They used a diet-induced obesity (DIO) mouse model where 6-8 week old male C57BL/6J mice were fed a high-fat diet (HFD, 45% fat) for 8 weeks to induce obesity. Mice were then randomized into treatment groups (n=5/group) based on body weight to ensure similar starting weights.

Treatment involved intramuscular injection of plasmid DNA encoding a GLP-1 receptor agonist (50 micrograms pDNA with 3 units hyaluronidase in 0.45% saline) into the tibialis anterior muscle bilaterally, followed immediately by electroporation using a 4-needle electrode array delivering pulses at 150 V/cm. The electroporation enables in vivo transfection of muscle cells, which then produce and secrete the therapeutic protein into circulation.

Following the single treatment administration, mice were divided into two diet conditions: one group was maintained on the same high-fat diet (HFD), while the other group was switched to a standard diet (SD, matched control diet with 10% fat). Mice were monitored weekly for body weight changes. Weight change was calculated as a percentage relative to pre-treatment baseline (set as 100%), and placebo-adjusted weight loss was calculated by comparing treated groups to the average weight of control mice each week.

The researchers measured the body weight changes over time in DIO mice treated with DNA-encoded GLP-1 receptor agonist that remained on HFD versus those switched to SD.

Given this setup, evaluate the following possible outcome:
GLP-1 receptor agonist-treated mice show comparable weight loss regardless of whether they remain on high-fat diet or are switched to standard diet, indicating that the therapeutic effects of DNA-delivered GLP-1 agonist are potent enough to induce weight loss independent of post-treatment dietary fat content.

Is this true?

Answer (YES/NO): NO